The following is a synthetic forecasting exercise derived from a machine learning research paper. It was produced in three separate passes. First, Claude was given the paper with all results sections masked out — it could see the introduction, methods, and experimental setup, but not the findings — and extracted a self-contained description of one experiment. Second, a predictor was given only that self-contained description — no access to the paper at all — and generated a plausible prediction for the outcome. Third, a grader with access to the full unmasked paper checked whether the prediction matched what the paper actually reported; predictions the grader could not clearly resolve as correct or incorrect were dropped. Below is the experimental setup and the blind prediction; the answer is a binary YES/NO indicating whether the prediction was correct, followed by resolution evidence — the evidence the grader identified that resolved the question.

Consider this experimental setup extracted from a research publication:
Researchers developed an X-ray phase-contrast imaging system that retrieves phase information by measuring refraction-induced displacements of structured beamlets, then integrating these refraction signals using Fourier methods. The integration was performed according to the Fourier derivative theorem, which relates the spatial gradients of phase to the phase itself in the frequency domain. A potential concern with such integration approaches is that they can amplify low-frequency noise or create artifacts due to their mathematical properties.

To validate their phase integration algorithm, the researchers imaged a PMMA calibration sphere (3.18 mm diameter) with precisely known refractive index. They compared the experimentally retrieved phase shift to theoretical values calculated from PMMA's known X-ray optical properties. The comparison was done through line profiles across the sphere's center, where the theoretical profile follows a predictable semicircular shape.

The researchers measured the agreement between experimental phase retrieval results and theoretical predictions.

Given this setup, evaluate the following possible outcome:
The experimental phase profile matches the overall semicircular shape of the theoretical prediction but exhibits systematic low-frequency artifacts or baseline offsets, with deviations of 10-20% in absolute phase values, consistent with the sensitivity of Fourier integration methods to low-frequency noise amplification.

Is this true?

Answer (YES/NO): NO